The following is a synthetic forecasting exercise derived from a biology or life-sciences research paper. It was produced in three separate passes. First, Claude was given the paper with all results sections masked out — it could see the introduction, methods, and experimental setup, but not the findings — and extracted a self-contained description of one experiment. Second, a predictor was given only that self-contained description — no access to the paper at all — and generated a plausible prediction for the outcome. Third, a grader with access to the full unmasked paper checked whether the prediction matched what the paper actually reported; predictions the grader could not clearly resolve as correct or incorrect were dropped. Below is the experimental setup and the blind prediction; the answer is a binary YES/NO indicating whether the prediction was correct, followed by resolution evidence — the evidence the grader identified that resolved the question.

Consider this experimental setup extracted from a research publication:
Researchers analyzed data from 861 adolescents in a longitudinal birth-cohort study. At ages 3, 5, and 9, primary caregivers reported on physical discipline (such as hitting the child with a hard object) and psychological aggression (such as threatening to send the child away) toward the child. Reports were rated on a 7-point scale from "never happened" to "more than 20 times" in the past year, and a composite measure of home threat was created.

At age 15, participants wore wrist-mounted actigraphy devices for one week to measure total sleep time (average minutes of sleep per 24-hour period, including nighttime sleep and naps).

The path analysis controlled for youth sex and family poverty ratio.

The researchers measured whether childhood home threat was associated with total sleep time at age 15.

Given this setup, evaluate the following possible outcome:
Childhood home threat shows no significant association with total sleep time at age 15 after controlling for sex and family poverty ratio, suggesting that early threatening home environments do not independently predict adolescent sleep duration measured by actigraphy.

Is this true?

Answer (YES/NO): NO